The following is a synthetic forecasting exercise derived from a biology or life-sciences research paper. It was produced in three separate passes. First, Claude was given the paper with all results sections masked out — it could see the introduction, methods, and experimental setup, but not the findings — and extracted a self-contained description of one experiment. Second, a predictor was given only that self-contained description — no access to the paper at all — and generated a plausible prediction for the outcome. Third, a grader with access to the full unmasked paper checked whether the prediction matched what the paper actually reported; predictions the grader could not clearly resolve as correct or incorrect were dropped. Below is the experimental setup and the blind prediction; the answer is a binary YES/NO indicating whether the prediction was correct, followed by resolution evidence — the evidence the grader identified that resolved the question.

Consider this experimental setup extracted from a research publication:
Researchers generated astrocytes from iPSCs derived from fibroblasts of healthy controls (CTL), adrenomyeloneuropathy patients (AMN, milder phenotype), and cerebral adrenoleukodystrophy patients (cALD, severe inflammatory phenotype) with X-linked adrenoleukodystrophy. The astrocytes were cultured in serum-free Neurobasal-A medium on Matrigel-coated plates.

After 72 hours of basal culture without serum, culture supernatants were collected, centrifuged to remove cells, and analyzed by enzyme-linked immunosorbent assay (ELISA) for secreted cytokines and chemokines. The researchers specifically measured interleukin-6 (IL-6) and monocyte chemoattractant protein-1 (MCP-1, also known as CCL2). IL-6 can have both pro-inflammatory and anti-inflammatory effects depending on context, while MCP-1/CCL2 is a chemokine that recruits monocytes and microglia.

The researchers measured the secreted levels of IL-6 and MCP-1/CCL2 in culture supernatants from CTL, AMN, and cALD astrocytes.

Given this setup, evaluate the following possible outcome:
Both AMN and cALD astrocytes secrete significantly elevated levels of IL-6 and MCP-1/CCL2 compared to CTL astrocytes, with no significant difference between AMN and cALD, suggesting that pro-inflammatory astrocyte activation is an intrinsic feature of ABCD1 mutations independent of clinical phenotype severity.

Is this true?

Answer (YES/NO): NO